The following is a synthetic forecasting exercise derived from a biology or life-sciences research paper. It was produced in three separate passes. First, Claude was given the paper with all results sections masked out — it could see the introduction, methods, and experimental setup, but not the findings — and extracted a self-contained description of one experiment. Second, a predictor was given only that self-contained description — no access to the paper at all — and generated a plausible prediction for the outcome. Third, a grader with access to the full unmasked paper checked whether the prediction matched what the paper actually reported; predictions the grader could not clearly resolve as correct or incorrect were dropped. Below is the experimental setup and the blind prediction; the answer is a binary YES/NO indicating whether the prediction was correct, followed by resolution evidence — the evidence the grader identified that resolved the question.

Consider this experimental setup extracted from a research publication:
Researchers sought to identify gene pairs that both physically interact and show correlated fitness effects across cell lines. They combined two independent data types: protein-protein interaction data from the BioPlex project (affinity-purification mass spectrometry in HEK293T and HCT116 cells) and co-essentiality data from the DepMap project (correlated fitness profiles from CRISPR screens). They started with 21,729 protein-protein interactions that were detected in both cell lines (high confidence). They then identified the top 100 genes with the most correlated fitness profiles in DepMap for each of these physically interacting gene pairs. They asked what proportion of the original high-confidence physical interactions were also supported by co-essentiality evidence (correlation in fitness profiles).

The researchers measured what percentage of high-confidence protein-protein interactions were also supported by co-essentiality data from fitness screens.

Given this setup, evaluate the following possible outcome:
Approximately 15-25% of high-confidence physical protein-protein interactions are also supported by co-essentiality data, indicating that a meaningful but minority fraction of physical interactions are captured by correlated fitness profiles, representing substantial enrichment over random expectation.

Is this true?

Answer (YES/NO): NO